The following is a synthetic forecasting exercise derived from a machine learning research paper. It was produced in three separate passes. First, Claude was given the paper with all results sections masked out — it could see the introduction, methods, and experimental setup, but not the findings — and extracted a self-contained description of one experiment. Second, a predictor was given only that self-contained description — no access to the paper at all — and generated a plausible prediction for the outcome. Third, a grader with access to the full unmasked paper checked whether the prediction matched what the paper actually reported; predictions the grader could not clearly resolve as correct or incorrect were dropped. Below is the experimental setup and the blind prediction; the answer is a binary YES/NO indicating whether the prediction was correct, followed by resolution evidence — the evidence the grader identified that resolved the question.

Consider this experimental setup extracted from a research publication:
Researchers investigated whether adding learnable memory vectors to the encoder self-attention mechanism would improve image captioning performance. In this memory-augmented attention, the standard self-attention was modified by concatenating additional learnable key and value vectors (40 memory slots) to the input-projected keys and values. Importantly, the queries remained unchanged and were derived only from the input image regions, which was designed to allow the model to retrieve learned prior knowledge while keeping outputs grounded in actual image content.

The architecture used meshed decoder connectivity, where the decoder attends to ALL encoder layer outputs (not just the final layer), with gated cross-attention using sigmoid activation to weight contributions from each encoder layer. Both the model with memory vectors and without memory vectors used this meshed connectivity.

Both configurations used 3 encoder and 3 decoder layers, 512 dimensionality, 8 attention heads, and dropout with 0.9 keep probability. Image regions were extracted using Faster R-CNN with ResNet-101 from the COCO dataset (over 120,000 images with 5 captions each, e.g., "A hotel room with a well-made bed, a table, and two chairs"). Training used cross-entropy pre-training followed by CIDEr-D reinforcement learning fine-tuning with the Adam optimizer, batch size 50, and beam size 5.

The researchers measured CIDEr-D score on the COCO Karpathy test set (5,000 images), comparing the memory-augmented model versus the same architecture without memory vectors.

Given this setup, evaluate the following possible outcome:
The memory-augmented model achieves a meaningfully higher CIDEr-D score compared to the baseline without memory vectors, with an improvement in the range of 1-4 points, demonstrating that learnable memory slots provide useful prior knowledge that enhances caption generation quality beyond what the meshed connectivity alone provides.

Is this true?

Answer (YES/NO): YES